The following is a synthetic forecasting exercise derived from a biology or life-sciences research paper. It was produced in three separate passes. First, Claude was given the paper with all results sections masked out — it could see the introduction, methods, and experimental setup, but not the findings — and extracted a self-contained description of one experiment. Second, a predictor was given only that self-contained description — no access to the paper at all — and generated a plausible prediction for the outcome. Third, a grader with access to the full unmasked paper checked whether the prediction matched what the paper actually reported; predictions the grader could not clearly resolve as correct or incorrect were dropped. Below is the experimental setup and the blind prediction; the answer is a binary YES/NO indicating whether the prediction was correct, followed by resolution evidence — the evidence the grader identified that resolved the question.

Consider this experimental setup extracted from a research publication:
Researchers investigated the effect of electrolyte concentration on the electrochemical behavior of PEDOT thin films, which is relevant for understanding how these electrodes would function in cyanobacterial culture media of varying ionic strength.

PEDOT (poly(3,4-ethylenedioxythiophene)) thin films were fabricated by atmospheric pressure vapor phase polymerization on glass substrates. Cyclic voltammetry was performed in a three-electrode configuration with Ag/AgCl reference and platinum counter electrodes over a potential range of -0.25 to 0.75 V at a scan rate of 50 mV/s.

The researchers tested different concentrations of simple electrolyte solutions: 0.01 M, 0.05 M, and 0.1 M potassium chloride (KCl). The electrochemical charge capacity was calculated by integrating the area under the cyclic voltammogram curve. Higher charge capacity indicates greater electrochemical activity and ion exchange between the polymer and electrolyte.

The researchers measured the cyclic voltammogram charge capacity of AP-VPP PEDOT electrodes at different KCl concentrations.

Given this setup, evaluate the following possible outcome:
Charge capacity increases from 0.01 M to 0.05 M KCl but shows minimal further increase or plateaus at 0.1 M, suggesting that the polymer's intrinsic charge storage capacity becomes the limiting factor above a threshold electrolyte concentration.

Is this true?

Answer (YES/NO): NO